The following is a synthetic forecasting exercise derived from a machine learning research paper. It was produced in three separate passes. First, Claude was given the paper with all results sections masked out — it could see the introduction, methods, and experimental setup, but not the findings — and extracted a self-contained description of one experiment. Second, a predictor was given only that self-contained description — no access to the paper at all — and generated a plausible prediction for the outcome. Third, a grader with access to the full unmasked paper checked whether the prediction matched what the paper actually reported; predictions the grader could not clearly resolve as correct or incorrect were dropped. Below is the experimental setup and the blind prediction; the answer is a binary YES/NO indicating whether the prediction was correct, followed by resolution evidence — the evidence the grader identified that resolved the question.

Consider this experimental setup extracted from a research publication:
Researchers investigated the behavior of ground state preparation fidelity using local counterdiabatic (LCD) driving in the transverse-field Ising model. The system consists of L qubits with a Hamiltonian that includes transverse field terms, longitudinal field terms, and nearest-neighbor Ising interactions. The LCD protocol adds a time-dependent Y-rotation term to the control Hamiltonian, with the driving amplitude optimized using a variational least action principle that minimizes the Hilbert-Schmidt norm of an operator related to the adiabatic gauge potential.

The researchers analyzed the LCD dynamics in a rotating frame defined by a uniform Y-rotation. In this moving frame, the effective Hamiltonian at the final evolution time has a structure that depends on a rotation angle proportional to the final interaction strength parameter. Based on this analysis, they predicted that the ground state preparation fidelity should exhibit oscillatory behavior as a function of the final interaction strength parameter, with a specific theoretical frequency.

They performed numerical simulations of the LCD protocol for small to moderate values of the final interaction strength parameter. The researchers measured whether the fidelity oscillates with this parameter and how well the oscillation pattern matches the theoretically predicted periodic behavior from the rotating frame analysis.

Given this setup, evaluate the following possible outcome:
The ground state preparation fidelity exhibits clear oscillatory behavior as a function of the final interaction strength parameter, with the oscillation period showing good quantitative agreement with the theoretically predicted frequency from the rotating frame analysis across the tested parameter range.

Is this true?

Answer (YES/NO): NO